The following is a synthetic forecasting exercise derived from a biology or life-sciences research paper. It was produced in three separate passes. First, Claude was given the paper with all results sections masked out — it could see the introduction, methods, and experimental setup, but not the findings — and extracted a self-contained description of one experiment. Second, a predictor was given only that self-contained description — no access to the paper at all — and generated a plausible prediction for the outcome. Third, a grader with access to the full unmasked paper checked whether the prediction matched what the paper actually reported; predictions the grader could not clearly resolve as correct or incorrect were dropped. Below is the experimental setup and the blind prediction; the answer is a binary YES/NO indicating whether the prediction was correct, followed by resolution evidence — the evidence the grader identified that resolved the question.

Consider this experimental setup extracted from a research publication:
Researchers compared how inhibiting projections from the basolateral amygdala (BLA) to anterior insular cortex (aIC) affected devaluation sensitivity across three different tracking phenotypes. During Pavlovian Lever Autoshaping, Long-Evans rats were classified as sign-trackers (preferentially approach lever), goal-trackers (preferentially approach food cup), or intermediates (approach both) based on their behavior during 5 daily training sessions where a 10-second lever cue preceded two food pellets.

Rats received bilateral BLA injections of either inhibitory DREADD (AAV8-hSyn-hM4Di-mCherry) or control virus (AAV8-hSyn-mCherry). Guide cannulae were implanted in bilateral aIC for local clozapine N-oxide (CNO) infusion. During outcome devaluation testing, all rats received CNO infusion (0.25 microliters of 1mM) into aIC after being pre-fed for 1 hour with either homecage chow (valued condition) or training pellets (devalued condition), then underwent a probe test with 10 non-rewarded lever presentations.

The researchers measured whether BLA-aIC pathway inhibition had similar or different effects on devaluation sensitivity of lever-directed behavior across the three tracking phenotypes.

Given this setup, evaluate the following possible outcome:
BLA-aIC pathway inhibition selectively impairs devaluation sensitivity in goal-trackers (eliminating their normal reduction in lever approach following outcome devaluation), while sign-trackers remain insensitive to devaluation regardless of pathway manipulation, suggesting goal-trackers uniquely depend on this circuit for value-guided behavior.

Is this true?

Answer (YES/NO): NO